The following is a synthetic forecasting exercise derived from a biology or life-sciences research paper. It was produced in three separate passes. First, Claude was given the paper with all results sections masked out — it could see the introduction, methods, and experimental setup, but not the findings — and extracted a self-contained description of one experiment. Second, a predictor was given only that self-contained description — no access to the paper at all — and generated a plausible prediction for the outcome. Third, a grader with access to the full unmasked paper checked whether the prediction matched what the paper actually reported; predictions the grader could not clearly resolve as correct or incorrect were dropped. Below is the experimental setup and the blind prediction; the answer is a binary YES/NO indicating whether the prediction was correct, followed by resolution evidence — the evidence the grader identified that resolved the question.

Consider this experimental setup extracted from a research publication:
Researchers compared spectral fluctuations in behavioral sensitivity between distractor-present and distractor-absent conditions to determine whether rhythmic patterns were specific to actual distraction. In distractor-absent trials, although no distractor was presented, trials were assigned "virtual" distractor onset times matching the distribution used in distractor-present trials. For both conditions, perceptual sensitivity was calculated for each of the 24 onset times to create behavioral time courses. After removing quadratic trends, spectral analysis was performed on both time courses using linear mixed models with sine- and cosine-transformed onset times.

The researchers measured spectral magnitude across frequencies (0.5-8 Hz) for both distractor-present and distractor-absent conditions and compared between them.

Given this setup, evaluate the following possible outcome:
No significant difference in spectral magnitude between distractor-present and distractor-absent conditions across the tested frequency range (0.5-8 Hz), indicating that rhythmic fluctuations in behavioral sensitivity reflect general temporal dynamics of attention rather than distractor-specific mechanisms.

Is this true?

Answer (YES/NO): NO